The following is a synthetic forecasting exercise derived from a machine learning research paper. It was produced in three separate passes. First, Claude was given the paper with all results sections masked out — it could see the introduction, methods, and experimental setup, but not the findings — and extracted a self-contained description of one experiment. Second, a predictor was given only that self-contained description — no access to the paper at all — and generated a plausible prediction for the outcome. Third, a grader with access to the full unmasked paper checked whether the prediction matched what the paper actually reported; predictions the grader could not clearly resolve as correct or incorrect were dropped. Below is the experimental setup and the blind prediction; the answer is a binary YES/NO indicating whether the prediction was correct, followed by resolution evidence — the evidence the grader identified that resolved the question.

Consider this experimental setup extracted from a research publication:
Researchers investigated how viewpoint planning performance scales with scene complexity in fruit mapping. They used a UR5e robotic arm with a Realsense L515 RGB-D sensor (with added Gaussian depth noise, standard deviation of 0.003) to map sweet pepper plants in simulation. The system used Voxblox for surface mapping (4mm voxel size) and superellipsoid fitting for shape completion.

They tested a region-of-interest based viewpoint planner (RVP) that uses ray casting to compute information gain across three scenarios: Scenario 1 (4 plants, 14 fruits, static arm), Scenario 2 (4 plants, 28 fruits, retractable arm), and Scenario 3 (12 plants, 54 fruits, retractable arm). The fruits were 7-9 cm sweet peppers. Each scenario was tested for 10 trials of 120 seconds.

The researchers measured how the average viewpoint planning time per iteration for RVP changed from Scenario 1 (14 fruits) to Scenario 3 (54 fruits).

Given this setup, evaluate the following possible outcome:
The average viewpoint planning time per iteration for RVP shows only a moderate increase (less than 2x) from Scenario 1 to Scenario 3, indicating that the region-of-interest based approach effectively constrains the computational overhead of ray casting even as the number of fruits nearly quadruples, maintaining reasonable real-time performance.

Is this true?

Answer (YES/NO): NO